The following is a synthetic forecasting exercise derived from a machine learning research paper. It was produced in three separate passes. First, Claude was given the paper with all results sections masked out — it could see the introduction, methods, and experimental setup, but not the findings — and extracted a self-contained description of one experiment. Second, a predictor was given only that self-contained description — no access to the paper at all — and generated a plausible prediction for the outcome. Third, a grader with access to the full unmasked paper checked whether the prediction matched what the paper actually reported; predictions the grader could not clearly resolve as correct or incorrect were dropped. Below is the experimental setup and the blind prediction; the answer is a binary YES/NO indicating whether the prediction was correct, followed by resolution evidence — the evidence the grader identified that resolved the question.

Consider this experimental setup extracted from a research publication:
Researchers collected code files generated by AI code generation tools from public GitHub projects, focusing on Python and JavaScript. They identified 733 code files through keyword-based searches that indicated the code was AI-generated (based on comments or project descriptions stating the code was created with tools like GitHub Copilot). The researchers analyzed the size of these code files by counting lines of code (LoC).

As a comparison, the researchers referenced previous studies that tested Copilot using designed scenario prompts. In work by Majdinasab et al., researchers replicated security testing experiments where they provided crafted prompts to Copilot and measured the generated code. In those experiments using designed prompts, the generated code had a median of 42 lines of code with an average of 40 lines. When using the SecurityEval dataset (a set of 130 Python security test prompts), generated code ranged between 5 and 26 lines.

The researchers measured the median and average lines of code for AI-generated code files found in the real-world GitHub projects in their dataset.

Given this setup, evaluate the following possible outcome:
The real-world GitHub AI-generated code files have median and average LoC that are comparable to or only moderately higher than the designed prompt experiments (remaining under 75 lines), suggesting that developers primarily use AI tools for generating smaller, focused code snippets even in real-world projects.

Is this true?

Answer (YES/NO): NO